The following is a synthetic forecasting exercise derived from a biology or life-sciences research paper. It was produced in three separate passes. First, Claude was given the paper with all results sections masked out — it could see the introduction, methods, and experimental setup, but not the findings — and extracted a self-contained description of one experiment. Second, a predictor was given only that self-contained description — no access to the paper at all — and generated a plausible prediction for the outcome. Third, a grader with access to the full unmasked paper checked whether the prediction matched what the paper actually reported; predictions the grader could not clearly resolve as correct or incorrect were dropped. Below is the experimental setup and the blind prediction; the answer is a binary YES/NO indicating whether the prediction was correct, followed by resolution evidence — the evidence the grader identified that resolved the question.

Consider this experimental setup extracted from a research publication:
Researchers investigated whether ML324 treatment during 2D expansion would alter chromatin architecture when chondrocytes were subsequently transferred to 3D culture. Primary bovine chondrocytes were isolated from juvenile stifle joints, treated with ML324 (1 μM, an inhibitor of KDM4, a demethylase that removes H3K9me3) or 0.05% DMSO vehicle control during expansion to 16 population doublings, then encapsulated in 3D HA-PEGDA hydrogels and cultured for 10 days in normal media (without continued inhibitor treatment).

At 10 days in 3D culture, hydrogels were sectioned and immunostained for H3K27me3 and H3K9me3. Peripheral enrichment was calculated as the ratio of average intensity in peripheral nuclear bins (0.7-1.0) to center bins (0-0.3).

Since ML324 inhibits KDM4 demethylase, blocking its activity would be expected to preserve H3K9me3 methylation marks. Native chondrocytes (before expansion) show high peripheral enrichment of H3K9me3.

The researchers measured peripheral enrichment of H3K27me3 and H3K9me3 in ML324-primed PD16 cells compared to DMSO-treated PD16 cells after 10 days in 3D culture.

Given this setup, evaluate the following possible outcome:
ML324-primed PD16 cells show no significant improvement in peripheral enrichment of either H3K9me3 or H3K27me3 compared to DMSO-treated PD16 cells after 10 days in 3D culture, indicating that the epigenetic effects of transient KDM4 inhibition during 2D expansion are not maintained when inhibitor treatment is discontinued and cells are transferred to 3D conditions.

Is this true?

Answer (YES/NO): YES